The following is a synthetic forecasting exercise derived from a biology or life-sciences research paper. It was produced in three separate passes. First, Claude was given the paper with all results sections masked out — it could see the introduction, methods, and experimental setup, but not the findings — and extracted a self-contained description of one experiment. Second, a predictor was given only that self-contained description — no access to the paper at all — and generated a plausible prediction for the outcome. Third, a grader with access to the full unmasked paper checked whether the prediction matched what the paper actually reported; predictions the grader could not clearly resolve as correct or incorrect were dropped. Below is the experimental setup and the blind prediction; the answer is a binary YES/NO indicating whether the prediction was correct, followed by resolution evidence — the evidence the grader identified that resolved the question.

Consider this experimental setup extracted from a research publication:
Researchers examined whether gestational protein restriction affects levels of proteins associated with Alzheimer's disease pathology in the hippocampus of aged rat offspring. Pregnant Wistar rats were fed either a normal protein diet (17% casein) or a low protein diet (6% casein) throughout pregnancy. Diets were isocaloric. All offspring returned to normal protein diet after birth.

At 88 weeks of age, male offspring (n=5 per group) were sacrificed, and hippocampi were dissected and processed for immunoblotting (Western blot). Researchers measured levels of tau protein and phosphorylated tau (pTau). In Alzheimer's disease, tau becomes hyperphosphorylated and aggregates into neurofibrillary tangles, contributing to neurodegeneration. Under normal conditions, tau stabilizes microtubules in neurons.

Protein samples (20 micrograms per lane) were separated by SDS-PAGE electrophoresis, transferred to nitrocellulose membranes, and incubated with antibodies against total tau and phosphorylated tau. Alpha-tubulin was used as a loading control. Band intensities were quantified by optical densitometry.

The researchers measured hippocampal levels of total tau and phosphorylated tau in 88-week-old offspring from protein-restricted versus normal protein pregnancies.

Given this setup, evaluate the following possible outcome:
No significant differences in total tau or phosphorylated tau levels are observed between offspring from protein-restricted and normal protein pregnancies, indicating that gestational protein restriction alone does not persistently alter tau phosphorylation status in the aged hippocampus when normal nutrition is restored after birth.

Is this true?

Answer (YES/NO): NO